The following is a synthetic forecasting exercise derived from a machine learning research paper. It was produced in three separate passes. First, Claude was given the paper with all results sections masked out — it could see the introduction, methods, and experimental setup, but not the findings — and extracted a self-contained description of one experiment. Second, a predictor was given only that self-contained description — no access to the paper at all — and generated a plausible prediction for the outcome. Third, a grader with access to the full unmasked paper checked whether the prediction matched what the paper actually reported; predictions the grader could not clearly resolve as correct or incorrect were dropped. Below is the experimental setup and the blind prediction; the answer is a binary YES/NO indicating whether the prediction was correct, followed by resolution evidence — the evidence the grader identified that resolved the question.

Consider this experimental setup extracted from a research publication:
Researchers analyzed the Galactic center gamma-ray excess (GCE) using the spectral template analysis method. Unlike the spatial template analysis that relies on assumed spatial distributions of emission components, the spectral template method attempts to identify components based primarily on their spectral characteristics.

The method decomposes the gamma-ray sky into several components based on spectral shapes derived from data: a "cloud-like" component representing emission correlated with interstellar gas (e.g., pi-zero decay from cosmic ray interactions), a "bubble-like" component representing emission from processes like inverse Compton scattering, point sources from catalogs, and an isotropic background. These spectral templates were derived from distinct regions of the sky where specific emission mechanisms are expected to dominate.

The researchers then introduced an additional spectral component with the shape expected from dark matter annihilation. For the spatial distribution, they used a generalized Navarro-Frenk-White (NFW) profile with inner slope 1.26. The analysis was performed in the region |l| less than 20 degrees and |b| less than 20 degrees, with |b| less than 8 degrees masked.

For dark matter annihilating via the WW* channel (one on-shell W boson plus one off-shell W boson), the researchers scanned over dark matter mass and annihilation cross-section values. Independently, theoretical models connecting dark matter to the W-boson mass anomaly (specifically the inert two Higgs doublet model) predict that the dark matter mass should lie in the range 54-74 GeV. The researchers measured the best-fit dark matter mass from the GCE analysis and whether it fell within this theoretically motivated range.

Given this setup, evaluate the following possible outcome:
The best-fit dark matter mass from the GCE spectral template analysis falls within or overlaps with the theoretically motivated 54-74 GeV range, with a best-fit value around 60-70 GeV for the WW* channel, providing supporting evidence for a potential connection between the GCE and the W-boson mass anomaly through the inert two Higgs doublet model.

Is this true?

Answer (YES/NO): YES